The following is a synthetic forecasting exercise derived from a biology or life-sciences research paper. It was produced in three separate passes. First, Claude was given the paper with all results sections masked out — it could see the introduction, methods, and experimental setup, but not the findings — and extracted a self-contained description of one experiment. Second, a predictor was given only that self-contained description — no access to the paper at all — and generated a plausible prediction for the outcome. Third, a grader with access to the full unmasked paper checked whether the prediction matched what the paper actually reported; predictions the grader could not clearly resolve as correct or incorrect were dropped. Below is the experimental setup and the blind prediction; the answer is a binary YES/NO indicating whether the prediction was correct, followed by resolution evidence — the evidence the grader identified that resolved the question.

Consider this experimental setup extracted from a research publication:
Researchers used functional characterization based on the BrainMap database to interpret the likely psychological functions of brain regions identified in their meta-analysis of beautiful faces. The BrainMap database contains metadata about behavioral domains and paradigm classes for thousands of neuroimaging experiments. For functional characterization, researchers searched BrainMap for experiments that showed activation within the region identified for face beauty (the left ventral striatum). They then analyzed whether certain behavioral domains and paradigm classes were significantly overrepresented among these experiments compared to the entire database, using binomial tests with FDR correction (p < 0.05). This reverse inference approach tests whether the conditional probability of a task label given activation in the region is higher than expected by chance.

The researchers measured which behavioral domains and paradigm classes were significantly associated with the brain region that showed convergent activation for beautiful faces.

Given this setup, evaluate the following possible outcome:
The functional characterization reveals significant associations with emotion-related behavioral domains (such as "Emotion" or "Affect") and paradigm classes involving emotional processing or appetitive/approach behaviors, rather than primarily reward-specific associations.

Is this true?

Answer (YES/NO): NO